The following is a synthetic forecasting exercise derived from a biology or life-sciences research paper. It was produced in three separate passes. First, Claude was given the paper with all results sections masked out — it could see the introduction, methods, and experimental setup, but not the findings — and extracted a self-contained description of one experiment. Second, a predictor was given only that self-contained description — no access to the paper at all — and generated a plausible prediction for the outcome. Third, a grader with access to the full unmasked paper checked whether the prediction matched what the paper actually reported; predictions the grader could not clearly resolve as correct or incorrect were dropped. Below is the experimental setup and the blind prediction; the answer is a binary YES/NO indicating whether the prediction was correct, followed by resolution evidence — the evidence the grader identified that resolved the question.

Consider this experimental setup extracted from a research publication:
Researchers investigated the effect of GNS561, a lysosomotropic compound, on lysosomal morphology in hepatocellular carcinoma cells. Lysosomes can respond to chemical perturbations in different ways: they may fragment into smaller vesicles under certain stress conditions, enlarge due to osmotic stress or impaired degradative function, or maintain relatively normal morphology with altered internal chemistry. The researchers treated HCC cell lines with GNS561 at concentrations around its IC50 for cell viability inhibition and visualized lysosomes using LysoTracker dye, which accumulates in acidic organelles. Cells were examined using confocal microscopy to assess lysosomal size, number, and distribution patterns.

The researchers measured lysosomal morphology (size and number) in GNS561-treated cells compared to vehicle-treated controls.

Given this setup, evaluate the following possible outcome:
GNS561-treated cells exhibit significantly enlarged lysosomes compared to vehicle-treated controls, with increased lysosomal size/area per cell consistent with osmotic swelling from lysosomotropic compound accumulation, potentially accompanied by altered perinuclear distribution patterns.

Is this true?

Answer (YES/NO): NO